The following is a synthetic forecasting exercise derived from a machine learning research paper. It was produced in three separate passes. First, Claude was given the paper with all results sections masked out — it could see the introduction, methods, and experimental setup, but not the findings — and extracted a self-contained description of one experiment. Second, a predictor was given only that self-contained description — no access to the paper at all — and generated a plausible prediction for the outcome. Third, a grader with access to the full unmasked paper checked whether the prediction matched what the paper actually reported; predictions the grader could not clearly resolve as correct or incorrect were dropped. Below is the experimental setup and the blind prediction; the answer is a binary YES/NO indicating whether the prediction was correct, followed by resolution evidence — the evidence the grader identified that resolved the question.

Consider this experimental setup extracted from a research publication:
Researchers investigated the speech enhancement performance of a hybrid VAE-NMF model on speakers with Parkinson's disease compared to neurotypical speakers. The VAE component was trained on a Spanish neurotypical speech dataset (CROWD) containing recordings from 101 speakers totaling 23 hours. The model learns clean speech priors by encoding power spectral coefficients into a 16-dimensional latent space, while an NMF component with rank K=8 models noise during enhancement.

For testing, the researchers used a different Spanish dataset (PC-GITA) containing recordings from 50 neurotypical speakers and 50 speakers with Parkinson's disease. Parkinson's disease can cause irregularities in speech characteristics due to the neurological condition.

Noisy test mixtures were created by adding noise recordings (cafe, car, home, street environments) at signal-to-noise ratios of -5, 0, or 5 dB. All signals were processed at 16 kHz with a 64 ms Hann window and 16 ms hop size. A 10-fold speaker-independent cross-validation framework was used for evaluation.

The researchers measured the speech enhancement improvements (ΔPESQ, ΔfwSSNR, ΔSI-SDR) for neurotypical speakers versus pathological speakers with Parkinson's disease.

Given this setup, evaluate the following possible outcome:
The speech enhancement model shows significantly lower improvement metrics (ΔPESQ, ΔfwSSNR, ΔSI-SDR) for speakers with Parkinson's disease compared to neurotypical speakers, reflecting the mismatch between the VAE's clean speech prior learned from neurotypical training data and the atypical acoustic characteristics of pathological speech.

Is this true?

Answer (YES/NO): YES